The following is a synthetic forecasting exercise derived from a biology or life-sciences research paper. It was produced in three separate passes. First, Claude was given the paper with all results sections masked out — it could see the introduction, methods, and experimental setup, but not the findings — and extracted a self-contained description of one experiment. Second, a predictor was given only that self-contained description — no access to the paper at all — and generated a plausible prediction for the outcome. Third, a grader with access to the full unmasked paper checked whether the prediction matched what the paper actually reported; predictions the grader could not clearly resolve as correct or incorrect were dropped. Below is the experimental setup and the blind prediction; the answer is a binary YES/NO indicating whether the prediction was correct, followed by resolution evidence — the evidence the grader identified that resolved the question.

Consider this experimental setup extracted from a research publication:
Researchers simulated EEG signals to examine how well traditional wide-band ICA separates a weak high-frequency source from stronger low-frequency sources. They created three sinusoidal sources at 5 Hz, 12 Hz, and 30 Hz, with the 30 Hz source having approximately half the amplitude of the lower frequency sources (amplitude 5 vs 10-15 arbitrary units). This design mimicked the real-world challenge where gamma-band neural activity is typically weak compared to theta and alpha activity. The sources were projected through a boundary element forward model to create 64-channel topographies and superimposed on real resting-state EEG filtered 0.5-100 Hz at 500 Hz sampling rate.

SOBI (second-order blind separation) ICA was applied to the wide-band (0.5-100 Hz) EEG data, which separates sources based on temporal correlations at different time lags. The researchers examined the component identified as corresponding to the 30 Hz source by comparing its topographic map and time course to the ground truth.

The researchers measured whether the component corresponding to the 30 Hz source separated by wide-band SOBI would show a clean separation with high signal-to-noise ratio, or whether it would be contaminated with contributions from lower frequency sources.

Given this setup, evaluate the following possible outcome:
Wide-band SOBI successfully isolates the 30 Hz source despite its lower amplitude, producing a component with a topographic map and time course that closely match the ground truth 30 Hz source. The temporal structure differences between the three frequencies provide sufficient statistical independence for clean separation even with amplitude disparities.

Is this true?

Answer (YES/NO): NO